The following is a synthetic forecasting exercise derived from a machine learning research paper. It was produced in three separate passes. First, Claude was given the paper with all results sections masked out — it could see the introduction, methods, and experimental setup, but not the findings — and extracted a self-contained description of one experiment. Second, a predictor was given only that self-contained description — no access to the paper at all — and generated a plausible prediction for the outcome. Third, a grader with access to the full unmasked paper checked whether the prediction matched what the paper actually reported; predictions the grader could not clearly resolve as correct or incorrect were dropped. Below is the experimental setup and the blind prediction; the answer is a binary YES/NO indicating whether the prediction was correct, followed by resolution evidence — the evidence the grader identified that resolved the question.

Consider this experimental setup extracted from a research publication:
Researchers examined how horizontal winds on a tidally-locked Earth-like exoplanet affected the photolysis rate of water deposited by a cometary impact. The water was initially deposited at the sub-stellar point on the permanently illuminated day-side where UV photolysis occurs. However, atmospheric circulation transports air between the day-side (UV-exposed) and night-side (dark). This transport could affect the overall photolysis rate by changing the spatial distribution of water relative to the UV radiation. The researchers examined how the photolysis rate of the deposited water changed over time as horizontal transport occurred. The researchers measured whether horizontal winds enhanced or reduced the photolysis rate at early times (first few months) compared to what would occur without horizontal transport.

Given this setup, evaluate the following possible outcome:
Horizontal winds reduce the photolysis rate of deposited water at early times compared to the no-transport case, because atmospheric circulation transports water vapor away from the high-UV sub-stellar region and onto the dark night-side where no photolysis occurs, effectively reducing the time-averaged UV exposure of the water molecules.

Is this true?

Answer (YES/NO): NO